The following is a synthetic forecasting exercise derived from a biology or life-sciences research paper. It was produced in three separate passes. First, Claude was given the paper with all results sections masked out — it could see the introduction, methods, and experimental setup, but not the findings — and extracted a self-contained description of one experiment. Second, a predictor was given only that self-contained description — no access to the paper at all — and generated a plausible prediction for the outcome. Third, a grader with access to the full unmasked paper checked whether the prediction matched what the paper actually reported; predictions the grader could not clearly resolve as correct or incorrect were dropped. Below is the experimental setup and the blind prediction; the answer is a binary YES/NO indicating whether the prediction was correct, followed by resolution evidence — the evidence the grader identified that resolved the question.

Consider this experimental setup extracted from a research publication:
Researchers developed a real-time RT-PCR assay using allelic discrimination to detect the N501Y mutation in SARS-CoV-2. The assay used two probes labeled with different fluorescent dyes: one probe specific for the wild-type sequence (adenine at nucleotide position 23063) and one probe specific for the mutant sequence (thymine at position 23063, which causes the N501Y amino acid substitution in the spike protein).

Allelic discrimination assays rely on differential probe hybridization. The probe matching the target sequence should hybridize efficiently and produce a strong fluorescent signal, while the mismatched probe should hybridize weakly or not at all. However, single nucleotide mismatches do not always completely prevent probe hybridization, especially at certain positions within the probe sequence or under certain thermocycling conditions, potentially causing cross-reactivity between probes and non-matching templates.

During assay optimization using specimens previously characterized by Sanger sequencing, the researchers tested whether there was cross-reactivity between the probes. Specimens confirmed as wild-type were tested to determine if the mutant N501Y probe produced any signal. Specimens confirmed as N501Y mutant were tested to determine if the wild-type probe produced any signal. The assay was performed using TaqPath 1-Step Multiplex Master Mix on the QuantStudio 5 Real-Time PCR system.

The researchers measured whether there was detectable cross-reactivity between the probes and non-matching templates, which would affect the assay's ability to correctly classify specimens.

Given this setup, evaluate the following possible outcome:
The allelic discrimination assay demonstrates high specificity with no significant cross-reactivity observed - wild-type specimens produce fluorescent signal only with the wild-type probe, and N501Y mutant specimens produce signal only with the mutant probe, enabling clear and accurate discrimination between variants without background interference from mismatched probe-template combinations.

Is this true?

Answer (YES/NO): NO